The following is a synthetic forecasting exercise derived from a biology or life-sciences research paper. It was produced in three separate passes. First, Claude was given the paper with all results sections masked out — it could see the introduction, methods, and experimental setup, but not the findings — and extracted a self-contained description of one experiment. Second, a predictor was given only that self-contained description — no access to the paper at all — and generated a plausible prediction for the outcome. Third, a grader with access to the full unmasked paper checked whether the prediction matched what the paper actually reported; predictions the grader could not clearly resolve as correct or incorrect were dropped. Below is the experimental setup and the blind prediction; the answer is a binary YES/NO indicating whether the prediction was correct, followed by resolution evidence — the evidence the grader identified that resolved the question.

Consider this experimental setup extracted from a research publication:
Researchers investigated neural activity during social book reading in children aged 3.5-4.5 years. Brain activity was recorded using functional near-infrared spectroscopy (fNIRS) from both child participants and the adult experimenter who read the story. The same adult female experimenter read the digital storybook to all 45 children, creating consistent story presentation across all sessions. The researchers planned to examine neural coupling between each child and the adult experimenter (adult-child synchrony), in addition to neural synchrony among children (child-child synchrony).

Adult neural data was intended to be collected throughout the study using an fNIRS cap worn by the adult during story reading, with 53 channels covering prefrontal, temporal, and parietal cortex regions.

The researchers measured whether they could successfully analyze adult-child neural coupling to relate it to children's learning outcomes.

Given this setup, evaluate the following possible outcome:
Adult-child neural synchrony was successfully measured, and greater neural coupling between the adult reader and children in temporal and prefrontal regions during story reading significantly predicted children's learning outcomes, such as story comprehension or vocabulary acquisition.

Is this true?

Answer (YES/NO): NO